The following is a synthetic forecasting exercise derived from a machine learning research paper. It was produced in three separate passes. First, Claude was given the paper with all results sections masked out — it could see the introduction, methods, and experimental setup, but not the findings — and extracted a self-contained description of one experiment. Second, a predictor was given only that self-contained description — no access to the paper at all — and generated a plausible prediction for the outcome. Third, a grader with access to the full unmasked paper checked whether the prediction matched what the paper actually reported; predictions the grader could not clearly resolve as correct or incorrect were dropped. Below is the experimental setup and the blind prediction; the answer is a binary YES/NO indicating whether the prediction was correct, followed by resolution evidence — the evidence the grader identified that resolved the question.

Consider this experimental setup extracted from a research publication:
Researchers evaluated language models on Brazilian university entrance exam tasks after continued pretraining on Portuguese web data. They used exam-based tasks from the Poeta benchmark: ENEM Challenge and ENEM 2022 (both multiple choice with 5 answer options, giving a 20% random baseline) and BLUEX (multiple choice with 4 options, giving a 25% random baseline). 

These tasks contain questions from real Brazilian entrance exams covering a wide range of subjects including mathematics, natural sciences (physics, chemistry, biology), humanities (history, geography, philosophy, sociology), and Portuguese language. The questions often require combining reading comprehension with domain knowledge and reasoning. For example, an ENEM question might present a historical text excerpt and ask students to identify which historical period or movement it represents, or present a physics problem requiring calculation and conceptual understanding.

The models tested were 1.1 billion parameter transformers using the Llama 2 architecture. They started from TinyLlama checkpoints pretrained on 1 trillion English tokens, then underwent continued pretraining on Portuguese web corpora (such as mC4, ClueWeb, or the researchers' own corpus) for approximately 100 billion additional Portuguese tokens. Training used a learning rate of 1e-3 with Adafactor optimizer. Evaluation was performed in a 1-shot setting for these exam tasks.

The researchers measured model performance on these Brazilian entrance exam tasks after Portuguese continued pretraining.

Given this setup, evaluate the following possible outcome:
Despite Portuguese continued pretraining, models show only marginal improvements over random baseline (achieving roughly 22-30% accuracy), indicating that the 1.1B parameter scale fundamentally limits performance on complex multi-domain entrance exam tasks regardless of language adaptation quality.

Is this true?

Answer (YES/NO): YES